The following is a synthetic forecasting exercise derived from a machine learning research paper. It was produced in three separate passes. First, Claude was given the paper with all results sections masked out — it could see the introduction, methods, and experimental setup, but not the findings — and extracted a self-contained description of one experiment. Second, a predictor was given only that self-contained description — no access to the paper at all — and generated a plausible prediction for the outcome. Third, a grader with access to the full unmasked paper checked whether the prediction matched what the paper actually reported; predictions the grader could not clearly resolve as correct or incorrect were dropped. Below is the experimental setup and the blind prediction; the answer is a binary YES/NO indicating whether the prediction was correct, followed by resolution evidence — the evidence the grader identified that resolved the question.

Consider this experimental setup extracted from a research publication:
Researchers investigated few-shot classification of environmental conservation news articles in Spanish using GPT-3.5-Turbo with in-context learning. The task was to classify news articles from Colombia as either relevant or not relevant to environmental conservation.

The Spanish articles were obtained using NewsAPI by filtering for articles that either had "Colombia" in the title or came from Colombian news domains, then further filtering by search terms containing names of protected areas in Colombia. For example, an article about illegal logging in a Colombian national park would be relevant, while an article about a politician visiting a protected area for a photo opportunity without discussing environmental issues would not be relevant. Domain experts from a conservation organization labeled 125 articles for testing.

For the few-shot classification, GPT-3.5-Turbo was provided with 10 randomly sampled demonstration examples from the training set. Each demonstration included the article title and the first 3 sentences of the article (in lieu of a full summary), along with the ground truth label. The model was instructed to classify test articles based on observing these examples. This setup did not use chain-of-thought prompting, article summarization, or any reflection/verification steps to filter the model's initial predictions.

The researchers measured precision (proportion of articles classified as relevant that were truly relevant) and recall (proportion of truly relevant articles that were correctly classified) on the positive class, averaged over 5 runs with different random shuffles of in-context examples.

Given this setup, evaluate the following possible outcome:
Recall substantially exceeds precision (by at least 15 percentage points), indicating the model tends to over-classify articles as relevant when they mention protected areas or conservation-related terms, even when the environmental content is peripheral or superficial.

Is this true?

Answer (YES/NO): YES